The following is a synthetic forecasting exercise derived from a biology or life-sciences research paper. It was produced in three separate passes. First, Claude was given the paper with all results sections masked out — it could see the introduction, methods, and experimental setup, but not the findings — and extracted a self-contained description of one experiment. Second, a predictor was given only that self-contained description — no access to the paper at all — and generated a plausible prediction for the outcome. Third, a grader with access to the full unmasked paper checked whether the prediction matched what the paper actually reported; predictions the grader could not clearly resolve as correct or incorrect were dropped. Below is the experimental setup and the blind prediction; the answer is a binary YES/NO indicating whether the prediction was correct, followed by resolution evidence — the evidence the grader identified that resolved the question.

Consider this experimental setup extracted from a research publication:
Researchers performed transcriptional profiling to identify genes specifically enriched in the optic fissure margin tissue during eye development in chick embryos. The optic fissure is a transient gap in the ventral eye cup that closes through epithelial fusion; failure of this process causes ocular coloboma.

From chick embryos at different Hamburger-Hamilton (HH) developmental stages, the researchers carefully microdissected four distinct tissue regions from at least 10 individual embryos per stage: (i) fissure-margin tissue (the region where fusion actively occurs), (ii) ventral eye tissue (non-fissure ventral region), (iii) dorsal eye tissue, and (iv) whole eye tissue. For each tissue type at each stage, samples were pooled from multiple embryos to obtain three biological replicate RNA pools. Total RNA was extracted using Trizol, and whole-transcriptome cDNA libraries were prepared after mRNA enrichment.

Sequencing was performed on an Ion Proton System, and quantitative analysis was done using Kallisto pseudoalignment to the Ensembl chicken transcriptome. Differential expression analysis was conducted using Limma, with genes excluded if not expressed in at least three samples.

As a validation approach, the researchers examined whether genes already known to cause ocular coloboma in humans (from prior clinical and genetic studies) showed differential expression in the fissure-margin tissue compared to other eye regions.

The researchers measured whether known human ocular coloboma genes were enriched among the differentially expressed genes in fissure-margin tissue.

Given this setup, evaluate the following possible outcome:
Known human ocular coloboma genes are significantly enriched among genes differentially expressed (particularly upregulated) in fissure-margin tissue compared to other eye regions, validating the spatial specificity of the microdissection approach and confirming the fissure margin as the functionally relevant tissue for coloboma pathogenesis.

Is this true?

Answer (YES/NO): YES